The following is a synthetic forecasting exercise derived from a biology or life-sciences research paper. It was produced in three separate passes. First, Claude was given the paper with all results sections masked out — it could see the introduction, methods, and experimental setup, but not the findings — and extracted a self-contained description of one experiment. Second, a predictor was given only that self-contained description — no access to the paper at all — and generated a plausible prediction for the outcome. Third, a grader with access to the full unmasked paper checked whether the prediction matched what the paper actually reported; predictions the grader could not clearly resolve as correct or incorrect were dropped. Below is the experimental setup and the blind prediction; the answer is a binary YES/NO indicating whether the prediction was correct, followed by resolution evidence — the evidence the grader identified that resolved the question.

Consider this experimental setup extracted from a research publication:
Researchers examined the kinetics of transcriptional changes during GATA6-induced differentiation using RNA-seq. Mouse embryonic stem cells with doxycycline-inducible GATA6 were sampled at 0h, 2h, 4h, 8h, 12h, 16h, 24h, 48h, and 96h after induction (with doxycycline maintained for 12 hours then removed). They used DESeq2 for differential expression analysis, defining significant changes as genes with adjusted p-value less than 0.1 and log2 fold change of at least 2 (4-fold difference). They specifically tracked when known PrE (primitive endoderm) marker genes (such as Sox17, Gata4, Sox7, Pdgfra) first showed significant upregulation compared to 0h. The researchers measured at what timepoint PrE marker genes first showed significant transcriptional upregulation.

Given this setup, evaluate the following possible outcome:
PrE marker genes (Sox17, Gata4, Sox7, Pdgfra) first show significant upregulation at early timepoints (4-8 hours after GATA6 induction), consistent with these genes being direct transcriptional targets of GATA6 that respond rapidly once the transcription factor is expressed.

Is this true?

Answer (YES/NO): YES